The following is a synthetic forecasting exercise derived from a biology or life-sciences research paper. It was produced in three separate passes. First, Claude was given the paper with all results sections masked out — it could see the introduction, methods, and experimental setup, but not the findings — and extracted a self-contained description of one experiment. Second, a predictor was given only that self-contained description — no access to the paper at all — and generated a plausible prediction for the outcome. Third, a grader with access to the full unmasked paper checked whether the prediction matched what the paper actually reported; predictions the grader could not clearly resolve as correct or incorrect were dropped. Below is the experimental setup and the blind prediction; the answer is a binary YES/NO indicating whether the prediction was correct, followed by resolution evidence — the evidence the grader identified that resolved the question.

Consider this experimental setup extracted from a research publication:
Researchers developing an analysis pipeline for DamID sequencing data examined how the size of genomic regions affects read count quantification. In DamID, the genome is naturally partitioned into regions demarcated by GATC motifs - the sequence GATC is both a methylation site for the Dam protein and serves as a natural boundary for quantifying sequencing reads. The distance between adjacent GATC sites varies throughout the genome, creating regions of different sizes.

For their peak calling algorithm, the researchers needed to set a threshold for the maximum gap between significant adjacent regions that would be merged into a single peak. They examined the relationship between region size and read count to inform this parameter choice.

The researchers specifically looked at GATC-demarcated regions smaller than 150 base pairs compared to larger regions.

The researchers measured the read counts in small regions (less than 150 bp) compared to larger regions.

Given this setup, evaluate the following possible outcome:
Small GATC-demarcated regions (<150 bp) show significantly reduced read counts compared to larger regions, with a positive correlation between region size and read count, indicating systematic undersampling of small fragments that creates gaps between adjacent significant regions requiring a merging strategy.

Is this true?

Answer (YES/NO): YES